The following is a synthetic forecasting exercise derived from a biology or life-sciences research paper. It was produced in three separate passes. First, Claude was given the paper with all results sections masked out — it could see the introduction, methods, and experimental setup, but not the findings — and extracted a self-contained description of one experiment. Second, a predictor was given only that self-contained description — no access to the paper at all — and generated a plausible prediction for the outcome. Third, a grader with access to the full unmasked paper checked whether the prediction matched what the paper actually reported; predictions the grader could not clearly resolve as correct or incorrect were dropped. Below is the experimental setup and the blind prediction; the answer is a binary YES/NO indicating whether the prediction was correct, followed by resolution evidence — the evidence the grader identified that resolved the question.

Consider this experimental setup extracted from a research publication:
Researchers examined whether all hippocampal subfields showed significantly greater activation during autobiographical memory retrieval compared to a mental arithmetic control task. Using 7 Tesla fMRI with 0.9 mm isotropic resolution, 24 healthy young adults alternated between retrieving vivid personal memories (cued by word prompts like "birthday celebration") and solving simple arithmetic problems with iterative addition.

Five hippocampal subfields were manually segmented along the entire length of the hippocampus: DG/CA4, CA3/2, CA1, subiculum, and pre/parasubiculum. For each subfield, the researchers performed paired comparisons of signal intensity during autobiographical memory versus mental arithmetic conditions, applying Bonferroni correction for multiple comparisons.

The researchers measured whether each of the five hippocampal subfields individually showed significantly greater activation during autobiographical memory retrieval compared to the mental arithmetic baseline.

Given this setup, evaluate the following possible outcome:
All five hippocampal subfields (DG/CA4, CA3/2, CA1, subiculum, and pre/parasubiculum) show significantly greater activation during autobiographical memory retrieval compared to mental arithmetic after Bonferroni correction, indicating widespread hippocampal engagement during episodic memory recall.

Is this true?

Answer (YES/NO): YES